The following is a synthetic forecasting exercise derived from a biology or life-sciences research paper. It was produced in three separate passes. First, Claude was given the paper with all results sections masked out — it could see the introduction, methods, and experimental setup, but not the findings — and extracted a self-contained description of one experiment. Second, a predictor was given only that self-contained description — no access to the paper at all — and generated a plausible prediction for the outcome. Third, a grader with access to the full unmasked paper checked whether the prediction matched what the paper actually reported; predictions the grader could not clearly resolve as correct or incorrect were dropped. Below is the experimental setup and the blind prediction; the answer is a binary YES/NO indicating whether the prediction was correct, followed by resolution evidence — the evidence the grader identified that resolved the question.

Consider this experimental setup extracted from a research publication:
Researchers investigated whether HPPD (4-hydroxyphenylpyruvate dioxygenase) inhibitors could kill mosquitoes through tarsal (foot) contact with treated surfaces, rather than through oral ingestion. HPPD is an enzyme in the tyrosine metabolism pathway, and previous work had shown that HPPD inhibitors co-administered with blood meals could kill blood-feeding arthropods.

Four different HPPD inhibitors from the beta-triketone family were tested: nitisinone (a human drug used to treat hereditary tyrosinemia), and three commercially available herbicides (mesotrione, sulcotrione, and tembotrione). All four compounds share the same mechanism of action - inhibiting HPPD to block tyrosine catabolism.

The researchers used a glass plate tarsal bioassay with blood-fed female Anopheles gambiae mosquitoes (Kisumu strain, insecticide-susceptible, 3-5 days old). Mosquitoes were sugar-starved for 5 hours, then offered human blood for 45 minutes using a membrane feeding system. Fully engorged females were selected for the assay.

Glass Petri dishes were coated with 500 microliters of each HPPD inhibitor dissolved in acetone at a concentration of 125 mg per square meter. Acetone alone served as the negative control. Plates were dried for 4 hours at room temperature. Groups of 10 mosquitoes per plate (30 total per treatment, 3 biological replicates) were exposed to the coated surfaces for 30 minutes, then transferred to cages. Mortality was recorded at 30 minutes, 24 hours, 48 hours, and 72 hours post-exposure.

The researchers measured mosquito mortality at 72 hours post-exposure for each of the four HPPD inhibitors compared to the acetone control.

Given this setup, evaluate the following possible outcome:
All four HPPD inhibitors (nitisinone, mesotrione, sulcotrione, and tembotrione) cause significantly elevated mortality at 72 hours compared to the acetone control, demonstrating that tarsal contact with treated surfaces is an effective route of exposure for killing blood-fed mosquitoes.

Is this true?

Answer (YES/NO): NO